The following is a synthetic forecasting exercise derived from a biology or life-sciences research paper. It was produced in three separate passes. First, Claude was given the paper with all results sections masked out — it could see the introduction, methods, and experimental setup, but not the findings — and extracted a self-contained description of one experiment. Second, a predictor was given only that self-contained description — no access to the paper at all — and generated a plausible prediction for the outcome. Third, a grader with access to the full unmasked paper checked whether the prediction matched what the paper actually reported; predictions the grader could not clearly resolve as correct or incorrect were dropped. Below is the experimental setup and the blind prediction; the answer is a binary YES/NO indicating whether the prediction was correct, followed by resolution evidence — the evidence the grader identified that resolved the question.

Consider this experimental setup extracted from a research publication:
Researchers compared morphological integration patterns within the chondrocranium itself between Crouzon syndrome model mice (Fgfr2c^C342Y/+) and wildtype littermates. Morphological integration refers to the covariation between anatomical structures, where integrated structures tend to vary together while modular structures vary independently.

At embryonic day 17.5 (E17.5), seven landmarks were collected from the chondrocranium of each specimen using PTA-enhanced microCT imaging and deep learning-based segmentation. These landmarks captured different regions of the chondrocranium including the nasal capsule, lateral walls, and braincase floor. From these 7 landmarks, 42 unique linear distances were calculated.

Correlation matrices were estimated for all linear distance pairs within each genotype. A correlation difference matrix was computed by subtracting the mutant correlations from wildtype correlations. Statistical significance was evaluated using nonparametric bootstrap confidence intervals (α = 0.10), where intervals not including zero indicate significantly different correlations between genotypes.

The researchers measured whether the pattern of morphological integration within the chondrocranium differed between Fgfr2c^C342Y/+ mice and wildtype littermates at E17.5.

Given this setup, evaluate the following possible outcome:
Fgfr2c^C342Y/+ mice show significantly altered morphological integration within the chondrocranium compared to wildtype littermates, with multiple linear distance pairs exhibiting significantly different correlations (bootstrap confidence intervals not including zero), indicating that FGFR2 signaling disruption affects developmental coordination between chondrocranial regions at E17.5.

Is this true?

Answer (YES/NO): NO